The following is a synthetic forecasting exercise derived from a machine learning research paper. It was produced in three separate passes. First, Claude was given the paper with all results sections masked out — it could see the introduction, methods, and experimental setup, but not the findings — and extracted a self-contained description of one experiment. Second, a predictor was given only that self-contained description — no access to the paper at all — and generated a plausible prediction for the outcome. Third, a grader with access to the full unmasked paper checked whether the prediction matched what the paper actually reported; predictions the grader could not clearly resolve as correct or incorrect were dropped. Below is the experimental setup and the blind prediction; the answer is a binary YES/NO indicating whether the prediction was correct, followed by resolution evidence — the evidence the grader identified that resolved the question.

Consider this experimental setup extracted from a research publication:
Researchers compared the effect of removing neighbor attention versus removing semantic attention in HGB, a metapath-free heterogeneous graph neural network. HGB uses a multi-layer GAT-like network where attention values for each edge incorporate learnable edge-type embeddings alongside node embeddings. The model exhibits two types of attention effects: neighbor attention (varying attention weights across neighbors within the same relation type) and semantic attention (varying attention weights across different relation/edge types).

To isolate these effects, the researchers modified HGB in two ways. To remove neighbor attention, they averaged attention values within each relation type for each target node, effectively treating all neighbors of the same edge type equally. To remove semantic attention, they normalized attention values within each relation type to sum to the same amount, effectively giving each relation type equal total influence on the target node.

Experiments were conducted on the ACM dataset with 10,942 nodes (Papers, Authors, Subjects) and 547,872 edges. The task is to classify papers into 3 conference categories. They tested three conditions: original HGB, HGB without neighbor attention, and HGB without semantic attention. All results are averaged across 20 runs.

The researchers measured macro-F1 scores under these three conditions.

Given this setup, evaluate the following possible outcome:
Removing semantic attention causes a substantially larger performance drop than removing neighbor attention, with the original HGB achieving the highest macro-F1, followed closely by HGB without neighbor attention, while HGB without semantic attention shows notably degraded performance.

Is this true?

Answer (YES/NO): NO